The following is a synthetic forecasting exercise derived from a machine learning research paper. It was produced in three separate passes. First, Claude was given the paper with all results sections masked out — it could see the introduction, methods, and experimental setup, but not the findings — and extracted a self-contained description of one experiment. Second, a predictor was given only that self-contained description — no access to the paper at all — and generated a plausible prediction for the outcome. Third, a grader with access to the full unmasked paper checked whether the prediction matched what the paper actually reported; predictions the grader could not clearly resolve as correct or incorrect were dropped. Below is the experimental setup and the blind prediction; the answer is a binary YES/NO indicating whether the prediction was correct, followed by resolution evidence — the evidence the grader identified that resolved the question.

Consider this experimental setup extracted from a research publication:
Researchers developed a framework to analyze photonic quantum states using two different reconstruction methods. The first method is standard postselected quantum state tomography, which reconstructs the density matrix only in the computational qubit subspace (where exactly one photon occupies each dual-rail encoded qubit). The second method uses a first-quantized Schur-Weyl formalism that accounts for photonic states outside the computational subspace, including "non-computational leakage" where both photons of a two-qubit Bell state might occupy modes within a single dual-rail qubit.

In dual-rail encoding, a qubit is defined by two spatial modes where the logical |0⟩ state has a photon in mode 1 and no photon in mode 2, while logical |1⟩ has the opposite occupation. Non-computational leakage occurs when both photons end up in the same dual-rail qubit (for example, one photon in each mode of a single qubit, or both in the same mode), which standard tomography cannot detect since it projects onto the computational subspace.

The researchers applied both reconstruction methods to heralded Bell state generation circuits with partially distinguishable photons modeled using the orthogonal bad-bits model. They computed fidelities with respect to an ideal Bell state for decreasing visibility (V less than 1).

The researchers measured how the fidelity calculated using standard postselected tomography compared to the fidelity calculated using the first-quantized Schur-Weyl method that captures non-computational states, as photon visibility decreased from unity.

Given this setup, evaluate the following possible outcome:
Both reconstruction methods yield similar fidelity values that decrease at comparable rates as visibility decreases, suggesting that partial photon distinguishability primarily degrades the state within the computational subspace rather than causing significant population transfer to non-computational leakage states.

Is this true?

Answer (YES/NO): NO